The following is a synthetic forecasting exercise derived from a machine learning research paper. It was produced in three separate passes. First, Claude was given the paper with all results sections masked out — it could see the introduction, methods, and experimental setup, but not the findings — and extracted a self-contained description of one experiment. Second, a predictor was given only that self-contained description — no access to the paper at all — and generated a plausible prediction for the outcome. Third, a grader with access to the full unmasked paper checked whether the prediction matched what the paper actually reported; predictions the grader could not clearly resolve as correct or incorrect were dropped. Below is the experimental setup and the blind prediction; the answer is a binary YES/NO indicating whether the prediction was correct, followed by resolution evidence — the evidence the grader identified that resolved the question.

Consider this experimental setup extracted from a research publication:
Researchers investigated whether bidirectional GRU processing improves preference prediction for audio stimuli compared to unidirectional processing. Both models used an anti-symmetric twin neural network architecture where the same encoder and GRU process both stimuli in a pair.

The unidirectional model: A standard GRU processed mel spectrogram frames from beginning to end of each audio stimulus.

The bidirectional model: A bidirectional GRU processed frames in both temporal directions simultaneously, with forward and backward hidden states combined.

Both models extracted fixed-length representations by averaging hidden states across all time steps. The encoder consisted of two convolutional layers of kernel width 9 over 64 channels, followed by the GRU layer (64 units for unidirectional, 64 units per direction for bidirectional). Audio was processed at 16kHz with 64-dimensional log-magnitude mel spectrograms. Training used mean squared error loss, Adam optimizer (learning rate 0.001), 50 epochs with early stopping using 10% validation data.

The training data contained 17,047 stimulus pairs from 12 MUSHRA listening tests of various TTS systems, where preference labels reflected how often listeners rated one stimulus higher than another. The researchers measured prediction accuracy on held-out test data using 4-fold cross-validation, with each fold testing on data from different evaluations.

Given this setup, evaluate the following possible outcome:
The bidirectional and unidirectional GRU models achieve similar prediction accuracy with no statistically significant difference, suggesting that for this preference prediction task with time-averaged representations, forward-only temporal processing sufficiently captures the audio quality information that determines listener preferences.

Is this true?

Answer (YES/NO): NO